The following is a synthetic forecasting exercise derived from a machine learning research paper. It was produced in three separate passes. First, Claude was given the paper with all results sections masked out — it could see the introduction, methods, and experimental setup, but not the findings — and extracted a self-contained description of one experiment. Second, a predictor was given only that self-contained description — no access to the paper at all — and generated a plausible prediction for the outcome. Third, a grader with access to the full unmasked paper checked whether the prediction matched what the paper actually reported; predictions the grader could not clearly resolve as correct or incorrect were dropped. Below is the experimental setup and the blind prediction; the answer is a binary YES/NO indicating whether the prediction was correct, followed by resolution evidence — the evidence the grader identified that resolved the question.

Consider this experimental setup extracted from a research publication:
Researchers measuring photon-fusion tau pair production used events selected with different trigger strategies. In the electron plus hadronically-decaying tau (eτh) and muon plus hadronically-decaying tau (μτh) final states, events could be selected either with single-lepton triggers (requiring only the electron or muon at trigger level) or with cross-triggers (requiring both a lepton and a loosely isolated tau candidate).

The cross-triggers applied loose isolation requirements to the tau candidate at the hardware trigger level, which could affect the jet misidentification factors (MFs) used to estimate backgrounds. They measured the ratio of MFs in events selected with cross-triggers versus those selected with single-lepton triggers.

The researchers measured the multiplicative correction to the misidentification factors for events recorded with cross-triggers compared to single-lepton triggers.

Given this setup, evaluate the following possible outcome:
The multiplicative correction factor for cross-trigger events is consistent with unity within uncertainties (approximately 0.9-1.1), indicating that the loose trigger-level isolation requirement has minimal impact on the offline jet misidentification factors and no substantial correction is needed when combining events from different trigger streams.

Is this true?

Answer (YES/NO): NO